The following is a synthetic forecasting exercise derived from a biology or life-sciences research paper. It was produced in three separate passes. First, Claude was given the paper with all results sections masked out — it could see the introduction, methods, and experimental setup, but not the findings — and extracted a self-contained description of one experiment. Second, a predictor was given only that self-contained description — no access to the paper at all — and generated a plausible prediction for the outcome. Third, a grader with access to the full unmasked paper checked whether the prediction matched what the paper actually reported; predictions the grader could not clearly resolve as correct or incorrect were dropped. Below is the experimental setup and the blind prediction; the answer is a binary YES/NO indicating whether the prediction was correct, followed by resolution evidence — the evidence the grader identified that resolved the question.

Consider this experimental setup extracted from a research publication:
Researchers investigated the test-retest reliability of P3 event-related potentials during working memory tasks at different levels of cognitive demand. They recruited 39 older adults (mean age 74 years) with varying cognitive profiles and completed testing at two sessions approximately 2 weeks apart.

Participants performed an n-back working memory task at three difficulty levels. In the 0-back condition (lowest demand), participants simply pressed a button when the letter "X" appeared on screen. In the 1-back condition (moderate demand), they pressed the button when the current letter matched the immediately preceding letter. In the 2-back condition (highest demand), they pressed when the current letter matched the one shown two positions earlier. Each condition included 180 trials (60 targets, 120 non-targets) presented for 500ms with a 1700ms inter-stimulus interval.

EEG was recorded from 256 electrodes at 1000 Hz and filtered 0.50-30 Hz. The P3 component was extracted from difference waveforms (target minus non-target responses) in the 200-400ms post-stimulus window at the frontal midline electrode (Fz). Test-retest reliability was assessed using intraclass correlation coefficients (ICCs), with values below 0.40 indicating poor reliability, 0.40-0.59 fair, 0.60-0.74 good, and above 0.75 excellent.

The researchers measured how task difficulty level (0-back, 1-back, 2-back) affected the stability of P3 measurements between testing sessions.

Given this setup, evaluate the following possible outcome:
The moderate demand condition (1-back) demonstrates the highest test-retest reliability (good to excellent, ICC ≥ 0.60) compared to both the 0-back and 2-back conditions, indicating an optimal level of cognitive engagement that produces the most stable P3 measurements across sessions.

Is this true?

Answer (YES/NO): YES